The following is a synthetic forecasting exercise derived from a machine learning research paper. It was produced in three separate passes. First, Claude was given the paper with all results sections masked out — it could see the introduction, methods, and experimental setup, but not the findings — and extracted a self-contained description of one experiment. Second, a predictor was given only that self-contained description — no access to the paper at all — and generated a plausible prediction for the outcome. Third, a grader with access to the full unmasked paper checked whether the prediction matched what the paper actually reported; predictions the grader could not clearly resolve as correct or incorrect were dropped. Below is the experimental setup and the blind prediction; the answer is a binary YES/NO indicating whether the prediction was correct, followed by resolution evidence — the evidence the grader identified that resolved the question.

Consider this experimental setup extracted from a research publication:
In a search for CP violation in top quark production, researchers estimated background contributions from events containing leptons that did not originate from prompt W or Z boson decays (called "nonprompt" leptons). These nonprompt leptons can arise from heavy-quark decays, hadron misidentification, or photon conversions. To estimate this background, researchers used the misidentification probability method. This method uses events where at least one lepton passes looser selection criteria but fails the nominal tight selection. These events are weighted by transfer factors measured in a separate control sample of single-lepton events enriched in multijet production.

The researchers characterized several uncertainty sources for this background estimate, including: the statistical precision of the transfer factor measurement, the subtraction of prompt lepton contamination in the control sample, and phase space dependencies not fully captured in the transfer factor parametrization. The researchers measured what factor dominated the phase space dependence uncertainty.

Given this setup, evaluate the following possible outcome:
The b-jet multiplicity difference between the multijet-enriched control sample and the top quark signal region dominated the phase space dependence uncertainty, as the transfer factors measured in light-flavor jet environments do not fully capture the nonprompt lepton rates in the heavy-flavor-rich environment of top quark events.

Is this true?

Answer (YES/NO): NO